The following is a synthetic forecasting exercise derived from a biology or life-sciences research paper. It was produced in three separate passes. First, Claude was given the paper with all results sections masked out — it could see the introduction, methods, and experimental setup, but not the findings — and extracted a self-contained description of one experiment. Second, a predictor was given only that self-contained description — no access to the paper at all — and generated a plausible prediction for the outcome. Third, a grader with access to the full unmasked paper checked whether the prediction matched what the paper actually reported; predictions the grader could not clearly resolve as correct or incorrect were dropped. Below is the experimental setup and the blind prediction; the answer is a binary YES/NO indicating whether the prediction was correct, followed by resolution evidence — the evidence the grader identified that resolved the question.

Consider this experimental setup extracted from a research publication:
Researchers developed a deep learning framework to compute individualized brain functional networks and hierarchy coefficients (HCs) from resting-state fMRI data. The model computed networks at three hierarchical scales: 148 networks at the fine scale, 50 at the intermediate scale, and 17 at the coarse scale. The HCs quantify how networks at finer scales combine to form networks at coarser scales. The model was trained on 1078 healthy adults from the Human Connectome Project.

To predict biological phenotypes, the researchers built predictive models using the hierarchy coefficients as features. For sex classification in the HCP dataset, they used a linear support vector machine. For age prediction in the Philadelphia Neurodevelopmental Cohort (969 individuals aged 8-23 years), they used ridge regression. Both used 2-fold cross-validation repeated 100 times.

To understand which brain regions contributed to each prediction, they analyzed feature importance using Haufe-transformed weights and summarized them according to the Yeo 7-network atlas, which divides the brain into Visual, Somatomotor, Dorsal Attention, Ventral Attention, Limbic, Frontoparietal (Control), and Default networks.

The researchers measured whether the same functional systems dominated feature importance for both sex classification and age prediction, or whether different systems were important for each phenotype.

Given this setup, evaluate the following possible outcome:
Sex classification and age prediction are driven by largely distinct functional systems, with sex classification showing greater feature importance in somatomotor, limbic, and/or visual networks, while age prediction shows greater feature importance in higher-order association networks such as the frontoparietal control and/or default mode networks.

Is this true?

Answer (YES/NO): NO